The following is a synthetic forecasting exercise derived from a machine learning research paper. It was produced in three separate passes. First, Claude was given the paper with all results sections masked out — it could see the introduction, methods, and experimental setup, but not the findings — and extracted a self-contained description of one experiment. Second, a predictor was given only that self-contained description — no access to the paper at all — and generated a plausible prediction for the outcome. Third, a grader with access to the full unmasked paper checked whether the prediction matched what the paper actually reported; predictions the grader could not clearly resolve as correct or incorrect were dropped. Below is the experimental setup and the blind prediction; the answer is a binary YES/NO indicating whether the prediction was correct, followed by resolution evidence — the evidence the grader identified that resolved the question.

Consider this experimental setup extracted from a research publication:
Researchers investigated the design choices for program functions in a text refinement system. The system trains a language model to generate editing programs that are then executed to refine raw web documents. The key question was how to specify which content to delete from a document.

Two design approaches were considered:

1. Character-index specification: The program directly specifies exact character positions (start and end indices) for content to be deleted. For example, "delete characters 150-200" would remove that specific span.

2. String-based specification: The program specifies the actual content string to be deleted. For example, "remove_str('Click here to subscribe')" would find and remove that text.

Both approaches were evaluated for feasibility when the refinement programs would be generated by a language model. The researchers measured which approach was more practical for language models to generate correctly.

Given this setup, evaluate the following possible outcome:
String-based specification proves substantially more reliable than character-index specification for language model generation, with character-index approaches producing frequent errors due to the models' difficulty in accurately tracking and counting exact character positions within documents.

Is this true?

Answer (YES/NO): YES